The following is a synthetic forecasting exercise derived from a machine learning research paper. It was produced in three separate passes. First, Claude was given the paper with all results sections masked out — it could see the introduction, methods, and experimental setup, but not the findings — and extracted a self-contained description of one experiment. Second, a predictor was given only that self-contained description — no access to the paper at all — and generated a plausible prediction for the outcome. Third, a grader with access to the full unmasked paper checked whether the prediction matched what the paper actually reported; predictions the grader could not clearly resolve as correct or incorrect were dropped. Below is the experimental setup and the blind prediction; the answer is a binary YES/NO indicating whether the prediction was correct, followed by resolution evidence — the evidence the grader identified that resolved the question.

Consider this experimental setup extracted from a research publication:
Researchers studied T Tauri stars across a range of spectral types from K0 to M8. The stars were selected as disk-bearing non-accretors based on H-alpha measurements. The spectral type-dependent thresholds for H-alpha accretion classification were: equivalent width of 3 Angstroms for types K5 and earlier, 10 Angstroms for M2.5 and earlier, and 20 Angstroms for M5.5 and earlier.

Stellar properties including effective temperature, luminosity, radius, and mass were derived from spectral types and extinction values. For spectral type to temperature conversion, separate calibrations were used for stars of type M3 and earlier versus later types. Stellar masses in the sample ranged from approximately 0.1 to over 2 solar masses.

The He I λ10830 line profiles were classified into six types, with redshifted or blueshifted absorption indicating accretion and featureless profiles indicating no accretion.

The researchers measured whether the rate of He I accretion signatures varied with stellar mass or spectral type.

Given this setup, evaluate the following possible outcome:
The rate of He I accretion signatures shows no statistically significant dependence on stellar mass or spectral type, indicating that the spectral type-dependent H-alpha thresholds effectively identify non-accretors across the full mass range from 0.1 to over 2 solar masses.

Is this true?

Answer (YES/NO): NO